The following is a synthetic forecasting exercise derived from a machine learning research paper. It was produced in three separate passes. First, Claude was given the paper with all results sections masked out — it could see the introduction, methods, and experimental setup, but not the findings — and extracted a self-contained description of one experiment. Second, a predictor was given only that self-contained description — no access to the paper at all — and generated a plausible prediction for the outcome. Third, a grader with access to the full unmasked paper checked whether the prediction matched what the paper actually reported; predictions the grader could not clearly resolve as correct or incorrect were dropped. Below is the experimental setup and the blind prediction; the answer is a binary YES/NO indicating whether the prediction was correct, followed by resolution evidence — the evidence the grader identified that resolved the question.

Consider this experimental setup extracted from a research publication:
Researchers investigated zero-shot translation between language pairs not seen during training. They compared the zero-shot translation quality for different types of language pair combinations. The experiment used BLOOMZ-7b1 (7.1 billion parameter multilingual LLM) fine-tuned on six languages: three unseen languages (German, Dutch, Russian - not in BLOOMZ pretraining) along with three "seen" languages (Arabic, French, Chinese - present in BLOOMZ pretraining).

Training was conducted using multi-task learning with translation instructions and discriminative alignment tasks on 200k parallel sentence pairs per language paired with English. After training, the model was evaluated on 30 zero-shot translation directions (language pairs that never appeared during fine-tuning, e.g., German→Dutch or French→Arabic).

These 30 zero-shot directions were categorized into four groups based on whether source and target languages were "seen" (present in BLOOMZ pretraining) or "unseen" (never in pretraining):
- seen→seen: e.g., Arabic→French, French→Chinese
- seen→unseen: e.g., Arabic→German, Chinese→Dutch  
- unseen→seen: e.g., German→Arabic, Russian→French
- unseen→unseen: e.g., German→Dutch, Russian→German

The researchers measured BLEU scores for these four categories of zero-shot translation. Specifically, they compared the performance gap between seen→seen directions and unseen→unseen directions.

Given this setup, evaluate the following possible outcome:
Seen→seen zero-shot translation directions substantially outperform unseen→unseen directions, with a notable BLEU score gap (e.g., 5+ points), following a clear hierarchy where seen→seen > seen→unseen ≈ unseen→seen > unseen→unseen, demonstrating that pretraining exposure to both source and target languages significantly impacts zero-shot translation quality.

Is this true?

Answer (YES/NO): NO